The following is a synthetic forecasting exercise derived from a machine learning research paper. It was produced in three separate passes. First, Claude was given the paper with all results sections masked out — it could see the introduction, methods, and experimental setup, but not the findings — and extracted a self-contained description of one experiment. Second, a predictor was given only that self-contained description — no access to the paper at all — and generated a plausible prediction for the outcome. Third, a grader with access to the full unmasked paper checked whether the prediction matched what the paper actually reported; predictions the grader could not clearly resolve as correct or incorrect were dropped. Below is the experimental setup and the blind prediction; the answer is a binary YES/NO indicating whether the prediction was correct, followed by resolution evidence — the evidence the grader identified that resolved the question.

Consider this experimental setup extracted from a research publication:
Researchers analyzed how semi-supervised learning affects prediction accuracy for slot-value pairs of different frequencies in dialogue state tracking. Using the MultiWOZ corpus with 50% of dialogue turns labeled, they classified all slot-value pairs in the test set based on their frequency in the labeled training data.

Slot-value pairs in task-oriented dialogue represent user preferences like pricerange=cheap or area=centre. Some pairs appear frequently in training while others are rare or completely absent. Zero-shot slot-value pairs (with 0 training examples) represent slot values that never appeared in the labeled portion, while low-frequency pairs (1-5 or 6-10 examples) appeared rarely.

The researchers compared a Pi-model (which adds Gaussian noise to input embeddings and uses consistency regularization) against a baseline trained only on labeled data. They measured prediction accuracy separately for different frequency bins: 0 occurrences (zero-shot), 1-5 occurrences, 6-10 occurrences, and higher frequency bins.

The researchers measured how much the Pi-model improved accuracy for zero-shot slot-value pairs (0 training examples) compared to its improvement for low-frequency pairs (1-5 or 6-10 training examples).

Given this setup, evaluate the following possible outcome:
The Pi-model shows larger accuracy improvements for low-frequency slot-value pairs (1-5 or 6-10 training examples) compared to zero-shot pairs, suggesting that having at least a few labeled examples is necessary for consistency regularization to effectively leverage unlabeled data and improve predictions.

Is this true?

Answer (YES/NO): YES